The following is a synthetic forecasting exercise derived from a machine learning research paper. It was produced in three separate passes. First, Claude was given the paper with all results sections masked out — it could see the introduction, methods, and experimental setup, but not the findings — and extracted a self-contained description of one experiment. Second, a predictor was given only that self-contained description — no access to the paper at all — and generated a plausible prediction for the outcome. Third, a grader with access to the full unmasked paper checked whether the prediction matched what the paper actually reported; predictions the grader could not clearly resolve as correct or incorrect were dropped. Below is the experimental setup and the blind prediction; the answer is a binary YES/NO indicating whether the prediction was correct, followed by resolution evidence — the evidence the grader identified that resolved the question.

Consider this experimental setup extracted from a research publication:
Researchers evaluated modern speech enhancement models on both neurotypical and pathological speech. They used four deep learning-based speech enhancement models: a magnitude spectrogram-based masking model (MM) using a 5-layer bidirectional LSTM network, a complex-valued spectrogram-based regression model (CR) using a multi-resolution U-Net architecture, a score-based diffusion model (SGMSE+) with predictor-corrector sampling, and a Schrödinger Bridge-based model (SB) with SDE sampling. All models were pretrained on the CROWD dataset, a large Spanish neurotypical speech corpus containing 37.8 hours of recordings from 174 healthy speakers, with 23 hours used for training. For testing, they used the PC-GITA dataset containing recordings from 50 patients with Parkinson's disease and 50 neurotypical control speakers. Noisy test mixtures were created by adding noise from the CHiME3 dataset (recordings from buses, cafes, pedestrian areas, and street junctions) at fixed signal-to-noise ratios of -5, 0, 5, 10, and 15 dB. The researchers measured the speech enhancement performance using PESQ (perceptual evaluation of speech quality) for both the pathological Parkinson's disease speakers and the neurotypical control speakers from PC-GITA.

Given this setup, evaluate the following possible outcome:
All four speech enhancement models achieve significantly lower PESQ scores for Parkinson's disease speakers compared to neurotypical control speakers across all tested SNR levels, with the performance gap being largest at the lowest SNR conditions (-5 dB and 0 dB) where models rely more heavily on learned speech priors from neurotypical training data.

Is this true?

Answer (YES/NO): NO